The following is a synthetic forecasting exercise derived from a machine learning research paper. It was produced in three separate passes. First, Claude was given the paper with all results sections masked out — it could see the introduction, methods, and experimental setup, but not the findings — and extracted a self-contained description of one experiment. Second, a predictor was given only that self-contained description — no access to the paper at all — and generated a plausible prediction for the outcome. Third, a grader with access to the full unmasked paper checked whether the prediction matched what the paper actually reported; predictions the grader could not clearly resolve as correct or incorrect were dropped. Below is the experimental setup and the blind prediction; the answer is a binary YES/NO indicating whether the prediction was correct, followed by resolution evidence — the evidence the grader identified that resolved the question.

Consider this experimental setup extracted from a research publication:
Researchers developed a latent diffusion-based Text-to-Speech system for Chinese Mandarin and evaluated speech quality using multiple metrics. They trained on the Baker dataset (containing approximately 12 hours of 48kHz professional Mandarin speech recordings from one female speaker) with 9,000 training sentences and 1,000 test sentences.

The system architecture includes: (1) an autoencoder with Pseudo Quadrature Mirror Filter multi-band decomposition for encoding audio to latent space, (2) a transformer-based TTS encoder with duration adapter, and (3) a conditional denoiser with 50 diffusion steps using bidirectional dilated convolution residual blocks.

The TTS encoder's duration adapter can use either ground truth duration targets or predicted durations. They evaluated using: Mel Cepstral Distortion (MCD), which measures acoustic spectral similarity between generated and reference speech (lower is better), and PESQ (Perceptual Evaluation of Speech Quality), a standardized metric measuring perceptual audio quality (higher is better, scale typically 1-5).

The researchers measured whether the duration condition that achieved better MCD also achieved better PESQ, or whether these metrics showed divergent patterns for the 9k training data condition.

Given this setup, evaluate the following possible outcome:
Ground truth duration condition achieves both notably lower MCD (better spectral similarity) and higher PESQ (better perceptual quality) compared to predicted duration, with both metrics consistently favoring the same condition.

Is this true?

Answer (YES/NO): NO